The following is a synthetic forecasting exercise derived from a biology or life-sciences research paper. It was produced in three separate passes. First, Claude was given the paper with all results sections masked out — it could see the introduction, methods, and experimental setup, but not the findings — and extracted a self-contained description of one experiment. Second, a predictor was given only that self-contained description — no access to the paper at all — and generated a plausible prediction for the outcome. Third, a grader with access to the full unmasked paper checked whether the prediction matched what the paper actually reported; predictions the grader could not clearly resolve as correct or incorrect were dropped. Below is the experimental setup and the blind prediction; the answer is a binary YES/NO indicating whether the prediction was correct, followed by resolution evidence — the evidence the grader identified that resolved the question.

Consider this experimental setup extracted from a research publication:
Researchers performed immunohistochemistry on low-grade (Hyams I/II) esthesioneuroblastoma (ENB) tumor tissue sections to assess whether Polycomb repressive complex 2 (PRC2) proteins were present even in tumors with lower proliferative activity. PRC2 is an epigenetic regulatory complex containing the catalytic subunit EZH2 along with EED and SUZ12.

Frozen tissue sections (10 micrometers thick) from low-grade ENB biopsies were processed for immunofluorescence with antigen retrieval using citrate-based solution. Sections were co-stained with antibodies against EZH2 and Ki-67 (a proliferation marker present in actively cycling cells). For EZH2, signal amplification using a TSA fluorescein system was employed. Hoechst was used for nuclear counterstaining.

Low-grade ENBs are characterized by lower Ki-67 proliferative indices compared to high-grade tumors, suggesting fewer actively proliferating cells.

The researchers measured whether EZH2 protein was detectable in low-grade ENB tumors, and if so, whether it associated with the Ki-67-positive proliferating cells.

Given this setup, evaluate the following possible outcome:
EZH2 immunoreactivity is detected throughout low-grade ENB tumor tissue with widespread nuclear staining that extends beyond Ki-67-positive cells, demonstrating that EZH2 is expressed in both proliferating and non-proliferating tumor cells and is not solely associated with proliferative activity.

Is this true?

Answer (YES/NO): NO